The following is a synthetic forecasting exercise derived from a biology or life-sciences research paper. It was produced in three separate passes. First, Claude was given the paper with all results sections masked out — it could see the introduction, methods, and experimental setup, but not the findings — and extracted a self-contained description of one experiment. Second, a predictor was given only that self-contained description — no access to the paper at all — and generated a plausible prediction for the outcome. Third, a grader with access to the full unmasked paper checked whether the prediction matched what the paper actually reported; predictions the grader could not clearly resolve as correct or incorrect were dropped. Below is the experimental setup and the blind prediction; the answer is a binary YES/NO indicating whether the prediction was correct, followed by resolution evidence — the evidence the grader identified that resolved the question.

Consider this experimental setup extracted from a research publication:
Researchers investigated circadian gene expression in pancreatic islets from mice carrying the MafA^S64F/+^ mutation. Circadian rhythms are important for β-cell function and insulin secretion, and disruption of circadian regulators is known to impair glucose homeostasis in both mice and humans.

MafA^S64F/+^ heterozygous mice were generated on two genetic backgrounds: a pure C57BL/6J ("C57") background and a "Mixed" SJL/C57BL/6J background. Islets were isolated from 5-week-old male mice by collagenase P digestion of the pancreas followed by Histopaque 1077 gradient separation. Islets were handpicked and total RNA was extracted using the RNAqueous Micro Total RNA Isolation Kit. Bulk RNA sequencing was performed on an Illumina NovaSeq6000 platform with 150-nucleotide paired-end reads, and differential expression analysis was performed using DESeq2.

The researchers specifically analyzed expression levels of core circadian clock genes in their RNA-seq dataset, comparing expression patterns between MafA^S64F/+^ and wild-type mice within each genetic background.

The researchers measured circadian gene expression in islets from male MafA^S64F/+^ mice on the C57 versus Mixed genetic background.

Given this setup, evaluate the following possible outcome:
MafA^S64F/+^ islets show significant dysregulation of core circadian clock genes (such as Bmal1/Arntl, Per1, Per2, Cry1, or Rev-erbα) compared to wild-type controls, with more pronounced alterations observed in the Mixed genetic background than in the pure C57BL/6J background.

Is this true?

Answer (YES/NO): NO